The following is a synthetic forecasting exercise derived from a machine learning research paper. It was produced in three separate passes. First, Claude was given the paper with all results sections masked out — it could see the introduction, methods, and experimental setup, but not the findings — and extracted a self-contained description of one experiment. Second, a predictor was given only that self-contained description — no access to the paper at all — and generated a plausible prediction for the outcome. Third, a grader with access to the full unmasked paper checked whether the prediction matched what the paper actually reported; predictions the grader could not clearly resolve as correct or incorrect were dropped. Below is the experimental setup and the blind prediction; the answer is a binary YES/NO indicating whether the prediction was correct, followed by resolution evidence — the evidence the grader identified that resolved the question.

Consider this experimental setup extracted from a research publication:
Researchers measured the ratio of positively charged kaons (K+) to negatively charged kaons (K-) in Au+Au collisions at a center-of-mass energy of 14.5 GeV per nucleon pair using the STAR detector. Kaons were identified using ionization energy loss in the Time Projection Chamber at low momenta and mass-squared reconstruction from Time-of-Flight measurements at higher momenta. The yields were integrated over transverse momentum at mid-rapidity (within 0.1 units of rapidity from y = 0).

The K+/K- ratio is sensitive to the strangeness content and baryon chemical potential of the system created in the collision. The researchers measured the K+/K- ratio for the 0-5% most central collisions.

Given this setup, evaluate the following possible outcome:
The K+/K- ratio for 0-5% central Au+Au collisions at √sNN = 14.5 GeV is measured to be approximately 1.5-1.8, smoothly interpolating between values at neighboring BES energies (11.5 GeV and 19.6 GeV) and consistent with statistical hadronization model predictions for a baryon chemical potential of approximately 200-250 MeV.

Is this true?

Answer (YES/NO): YES